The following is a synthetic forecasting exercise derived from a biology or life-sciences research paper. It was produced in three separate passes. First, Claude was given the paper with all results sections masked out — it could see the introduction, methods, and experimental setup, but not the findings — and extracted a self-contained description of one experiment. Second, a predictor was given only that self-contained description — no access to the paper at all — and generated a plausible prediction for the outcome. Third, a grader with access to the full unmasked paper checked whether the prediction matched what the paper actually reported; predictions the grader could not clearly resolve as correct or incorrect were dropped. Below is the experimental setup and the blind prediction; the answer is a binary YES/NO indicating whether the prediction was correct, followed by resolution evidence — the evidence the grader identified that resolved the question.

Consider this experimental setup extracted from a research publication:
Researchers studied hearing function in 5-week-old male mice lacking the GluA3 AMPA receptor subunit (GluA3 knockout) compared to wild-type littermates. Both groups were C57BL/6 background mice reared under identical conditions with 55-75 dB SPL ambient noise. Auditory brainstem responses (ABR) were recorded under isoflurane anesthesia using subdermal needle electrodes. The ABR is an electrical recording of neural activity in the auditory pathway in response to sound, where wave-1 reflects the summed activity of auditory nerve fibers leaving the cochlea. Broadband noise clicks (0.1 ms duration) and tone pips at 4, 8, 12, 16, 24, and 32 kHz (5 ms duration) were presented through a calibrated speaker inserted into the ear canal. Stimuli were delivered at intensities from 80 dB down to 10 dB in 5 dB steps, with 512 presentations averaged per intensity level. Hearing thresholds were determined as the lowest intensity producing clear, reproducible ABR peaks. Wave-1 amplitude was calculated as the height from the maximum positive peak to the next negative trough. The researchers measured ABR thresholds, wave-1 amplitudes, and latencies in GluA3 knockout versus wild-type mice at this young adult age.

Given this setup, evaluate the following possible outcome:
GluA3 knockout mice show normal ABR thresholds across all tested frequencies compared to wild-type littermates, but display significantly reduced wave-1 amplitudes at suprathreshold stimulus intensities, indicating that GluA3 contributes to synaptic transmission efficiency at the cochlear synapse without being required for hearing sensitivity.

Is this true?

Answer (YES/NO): NO